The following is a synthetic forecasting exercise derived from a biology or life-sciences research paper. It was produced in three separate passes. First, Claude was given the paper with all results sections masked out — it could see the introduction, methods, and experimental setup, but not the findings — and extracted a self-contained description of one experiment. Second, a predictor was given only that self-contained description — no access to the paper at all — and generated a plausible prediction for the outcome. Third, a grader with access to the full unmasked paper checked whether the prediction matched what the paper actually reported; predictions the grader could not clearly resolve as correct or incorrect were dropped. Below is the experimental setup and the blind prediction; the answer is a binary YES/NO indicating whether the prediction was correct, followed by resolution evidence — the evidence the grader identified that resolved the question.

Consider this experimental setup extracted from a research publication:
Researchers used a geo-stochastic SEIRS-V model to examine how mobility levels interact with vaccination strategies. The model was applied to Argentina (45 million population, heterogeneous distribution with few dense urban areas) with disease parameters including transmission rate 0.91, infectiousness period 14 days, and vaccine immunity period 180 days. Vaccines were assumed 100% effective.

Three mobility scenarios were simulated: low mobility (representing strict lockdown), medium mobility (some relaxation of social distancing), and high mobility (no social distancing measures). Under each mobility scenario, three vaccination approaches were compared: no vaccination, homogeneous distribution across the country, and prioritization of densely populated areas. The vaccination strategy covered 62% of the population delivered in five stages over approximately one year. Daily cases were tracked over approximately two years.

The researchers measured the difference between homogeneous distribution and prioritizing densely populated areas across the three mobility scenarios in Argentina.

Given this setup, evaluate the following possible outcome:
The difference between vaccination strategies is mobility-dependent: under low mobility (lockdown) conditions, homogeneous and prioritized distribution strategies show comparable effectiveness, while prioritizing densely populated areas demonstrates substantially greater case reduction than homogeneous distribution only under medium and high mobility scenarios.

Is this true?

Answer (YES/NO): YES